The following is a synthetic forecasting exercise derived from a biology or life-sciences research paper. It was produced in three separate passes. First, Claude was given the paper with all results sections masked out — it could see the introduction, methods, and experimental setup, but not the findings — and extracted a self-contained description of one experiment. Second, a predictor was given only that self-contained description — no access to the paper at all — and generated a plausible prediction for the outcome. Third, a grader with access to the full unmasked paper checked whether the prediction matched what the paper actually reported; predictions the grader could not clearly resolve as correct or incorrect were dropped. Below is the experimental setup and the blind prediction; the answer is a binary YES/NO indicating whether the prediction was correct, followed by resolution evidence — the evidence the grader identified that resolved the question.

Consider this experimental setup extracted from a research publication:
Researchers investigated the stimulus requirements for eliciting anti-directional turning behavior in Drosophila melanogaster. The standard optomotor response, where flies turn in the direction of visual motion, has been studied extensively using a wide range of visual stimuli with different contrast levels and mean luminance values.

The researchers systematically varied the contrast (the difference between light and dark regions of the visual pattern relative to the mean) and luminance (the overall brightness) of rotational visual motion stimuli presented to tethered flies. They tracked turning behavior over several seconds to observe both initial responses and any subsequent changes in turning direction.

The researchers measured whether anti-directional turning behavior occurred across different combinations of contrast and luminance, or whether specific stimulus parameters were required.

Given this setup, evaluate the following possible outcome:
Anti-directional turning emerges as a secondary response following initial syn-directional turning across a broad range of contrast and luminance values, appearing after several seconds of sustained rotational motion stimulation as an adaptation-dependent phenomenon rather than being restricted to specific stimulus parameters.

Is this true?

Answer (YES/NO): NO